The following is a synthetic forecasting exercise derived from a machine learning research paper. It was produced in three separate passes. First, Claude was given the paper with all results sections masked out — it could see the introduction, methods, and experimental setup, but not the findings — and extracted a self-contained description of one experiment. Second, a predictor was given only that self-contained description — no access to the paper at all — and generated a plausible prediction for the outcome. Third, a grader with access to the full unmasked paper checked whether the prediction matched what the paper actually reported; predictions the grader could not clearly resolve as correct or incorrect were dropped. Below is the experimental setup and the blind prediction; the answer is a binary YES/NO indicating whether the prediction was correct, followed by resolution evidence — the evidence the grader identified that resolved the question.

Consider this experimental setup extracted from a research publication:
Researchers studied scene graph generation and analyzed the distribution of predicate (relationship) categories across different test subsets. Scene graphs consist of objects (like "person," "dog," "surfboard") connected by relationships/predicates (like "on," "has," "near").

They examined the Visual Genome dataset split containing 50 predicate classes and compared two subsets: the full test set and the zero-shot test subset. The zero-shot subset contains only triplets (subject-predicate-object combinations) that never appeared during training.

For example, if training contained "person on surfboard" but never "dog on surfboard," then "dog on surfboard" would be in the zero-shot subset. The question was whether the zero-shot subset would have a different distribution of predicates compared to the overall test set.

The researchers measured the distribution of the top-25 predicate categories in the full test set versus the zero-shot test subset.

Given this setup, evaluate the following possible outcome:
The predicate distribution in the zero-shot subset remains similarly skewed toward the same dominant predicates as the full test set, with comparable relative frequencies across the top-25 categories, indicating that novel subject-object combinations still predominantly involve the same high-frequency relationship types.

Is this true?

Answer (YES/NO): YES